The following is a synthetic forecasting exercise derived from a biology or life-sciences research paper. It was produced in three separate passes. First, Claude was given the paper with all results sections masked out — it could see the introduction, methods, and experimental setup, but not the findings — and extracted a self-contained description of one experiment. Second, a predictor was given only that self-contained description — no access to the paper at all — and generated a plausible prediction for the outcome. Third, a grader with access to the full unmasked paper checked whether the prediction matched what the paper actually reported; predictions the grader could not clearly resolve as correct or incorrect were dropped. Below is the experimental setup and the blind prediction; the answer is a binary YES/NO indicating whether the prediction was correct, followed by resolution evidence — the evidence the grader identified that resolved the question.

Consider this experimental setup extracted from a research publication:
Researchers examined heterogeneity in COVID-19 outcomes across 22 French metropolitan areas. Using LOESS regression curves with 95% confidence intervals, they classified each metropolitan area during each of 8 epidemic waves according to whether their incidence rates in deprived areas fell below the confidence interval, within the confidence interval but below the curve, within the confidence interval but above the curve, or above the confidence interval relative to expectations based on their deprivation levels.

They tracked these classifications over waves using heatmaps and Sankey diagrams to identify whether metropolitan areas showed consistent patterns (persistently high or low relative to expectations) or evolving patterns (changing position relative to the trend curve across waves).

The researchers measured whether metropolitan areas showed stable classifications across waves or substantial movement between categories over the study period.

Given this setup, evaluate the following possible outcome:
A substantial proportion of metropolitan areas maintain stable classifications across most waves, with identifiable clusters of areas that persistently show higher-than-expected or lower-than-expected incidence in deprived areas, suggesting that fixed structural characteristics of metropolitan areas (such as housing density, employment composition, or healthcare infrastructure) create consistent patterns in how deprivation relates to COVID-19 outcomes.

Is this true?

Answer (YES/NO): NO